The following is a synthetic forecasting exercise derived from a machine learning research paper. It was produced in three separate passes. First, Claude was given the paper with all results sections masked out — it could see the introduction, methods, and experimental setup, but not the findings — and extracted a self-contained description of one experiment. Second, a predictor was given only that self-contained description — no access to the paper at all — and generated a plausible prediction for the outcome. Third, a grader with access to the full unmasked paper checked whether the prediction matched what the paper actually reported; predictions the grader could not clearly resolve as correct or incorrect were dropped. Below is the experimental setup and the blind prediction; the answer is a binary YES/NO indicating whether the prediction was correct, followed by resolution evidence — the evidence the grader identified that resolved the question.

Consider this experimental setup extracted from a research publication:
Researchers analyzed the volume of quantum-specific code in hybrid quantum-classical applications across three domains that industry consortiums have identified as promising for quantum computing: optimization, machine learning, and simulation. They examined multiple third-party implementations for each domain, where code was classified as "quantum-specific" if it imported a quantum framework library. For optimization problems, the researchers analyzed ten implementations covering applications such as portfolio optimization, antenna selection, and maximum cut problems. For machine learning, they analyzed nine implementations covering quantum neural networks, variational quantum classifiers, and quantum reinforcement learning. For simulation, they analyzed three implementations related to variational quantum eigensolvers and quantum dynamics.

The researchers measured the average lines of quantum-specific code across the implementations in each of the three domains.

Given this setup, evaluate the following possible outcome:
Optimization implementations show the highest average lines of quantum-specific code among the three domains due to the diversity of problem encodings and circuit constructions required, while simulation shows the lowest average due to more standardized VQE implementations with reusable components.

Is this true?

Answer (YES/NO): NO